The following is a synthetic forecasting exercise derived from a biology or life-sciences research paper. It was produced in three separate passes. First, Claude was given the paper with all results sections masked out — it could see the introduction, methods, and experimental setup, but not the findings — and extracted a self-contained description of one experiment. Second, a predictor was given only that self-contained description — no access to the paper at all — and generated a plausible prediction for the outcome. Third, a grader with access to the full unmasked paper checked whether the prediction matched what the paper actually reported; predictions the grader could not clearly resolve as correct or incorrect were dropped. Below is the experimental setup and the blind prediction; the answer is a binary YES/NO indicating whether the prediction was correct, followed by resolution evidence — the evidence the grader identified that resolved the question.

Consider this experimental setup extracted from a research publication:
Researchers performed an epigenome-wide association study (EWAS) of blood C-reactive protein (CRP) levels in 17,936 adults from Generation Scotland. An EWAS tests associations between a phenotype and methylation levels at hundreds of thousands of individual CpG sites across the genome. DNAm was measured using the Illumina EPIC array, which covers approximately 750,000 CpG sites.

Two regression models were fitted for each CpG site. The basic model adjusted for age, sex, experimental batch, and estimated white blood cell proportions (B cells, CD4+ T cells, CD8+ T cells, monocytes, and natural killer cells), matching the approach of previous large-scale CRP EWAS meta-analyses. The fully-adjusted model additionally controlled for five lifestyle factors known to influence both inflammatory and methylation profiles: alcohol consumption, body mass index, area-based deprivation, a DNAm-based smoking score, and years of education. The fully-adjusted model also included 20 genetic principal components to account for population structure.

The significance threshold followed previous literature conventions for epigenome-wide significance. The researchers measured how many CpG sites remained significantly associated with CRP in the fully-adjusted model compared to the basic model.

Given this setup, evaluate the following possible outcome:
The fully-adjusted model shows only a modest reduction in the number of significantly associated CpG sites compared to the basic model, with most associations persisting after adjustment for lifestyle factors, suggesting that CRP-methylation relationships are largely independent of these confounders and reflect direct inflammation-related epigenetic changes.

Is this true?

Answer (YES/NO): NO